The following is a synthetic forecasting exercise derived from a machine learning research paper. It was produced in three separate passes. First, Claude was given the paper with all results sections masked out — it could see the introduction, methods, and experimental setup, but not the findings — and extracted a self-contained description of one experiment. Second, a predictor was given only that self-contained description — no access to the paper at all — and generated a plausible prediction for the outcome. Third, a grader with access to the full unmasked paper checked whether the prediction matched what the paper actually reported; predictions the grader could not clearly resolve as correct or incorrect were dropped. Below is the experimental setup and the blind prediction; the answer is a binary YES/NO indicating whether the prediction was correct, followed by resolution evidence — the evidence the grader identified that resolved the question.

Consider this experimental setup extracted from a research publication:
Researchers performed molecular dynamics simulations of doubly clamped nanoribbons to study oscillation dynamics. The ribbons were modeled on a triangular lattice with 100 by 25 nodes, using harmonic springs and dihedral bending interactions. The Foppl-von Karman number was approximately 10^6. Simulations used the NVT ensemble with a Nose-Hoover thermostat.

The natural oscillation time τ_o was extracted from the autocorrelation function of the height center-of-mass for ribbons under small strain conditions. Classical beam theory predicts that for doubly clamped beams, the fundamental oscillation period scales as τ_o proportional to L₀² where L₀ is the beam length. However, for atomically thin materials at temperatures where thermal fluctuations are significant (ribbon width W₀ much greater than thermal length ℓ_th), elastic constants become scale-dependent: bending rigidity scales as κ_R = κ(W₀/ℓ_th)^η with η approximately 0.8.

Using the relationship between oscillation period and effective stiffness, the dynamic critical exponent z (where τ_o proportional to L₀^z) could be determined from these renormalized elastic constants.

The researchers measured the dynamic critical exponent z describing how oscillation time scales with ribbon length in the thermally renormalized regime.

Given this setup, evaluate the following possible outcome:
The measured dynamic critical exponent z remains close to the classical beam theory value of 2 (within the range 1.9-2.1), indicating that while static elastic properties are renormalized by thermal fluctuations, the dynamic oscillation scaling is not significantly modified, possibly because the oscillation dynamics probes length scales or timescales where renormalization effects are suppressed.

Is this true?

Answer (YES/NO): NO